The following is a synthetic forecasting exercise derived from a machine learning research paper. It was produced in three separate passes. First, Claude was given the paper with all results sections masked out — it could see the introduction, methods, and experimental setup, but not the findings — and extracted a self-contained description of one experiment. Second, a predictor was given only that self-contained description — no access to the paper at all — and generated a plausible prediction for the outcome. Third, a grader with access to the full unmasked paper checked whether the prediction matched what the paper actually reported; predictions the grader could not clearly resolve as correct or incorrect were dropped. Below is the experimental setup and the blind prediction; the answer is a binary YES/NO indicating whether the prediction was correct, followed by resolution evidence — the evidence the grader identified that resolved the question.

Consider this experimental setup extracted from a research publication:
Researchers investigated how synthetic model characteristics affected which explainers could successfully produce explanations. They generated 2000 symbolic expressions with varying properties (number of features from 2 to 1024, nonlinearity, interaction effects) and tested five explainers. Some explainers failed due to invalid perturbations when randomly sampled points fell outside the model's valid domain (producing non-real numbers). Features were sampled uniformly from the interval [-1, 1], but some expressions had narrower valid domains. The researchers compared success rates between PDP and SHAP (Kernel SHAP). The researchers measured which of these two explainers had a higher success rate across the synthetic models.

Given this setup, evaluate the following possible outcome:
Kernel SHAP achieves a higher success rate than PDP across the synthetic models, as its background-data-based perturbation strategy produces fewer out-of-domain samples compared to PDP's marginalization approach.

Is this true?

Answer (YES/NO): YES